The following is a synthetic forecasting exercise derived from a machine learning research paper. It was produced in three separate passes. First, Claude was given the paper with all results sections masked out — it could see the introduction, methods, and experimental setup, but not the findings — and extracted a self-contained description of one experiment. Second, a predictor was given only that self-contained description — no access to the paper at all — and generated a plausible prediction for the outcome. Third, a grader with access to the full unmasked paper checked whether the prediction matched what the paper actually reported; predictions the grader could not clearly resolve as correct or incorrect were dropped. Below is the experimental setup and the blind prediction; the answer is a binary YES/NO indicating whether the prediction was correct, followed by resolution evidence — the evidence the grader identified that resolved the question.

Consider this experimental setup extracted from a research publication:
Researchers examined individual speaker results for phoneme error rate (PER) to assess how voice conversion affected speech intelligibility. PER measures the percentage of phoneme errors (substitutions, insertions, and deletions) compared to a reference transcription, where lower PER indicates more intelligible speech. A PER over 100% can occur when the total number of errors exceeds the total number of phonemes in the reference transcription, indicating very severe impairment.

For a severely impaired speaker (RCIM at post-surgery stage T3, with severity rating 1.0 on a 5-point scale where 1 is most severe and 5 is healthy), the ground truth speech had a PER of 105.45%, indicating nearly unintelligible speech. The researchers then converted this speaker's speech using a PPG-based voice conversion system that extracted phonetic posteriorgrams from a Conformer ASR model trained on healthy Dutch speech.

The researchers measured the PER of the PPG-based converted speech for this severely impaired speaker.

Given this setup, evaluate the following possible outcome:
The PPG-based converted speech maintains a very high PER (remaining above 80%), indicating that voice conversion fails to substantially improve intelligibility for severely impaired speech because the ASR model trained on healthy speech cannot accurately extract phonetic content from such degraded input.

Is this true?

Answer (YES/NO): NO